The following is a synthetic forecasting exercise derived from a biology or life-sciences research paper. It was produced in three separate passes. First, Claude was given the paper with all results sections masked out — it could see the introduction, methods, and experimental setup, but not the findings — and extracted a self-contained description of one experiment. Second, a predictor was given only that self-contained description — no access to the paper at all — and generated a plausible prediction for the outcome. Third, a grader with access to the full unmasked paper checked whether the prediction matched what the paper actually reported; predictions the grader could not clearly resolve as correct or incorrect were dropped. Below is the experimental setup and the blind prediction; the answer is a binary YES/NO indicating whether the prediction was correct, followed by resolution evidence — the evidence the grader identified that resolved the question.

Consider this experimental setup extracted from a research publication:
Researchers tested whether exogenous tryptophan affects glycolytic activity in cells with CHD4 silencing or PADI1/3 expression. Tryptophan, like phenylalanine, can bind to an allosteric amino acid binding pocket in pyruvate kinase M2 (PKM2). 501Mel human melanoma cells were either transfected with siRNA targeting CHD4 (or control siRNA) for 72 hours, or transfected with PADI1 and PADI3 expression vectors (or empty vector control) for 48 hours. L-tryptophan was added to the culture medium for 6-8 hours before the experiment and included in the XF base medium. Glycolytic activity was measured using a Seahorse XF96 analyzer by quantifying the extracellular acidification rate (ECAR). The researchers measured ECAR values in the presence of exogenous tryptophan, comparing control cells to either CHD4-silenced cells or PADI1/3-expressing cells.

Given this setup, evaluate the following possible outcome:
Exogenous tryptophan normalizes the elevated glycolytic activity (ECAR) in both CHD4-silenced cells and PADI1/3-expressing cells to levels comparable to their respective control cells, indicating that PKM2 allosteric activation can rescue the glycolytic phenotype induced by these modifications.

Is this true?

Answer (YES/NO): NO